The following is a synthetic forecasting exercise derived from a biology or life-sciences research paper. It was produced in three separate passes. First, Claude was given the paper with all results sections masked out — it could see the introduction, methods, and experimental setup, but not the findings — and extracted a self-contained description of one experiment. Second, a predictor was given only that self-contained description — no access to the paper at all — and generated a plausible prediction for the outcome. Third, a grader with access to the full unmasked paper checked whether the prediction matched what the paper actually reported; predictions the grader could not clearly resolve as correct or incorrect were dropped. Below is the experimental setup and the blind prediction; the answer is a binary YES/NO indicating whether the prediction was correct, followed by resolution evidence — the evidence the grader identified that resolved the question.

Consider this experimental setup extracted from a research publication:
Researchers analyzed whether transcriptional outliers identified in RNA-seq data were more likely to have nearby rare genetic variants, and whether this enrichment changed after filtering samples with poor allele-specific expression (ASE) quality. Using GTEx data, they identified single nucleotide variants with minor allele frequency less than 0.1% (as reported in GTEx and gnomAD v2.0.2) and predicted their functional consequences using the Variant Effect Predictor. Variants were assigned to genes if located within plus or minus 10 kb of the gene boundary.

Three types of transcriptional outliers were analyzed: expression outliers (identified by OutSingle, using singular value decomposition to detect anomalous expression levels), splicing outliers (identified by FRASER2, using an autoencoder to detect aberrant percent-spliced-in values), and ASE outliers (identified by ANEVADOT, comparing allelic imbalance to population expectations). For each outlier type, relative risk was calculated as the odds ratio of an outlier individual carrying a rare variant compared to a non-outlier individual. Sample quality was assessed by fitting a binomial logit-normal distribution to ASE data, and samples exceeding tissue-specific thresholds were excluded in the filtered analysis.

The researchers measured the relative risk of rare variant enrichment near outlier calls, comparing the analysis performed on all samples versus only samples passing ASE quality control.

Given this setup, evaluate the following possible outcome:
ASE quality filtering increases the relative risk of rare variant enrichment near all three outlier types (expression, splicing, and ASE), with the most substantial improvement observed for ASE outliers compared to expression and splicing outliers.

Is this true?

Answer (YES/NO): NO